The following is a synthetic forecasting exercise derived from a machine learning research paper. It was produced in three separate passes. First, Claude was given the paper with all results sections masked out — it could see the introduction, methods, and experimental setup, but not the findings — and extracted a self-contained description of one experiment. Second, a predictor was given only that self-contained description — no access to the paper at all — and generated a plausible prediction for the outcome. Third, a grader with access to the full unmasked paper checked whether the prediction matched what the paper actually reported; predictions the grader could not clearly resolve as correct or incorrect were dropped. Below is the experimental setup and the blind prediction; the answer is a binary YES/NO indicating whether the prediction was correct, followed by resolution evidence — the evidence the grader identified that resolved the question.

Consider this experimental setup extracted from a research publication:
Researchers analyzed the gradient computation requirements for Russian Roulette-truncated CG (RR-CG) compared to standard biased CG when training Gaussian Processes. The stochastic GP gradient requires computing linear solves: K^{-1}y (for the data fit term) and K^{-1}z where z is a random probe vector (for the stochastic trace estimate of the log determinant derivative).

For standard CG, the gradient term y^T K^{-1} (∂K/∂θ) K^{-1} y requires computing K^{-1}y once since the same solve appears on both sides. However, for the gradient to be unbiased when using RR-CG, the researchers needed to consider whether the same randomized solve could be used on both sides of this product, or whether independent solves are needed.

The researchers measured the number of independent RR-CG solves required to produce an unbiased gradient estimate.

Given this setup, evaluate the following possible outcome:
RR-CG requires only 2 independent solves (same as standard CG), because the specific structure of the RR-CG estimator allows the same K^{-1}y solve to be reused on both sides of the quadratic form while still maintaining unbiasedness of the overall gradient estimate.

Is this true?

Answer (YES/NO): NO